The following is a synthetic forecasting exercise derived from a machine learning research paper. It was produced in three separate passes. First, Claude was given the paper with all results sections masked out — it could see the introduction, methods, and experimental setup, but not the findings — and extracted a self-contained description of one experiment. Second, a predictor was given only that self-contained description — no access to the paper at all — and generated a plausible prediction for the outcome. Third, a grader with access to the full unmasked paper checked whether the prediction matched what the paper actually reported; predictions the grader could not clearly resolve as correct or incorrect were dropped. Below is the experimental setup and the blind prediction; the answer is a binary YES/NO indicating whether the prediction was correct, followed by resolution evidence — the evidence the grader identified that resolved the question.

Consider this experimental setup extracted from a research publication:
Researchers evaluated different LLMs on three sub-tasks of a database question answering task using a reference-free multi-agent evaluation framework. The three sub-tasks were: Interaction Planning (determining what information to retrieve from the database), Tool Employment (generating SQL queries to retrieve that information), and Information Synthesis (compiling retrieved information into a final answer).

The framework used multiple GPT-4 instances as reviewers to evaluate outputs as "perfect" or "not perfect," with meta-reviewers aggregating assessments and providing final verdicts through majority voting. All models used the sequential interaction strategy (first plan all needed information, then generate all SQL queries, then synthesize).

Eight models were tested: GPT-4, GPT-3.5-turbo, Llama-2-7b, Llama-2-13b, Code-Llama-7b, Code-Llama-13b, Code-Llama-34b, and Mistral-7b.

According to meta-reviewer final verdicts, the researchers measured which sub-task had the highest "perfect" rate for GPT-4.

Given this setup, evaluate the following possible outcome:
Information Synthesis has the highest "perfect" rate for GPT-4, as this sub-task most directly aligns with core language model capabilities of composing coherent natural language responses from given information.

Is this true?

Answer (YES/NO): YES